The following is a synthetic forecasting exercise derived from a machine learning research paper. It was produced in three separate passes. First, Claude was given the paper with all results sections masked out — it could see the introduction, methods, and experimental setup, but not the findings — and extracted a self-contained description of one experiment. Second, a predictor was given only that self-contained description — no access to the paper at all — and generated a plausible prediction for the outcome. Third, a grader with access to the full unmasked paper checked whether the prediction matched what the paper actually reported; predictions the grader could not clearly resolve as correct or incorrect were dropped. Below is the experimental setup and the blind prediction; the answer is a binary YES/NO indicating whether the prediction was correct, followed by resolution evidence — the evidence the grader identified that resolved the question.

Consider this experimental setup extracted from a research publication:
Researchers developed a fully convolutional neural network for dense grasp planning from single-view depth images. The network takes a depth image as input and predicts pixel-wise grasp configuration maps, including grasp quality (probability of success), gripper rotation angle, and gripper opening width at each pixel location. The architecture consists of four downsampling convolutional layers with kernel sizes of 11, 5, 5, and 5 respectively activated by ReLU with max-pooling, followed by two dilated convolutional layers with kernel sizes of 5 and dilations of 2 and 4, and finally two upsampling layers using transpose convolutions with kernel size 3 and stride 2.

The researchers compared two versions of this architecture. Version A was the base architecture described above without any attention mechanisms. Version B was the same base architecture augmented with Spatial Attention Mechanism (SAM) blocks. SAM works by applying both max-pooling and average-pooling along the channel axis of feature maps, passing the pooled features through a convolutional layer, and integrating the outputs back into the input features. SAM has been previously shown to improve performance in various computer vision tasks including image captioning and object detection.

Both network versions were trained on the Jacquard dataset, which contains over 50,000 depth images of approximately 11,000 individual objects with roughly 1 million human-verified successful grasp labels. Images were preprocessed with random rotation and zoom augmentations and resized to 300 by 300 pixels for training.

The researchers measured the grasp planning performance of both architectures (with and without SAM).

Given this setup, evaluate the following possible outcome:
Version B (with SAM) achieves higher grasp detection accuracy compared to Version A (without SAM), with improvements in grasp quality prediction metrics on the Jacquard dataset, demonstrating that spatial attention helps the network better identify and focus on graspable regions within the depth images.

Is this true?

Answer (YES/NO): NO